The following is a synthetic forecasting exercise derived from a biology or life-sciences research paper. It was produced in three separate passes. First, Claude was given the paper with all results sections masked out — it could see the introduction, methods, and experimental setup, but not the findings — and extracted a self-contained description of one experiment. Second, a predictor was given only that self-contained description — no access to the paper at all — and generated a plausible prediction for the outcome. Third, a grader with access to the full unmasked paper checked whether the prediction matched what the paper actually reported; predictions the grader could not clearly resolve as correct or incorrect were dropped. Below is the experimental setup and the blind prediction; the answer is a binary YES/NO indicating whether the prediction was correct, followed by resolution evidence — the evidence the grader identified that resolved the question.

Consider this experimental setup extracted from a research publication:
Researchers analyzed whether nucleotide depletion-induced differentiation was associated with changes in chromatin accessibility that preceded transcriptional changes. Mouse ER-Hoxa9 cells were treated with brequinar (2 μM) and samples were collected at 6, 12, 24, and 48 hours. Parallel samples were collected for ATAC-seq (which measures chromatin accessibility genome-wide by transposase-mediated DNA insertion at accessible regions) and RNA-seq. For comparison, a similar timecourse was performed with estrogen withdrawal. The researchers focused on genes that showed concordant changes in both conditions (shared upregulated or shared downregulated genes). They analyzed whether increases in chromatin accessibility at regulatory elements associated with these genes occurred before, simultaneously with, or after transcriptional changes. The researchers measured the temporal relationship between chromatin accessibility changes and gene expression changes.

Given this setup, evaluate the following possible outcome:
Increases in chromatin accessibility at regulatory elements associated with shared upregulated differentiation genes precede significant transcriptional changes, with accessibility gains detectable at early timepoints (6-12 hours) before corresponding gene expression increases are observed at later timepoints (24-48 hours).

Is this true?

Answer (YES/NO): NO